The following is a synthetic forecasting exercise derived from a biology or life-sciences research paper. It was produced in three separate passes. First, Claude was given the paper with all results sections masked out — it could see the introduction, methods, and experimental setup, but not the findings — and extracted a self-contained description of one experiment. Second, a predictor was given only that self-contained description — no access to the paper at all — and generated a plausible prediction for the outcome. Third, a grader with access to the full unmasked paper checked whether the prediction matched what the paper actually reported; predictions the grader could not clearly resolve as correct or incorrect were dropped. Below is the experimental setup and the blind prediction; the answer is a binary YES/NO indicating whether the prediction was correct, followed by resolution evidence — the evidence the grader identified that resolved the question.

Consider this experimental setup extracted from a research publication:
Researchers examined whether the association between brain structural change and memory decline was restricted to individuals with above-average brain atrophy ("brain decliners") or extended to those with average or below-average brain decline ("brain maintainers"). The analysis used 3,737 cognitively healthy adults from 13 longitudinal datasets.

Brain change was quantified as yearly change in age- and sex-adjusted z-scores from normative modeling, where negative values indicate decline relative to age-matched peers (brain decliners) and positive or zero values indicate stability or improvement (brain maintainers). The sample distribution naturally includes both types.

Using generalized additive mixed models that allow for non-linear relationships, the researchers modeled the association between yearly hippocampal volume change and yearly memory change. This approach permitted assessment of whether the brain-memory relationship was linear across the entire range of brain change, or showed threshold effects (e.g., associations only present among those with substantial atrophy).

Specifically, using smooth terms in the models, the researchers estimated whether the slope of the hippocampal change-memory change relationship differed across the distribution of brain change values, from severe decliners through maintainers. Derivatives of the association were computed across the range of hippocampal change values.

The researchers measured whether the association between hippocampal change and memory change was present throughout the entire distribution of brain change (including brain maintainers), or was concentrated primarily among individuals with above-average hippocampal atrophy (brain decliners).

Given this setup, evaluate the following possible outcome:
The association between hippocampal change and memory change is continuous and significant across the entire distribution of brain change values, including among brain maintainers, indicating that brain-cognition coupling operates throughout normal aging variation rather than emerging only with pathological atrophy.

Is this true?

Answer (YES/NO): NO